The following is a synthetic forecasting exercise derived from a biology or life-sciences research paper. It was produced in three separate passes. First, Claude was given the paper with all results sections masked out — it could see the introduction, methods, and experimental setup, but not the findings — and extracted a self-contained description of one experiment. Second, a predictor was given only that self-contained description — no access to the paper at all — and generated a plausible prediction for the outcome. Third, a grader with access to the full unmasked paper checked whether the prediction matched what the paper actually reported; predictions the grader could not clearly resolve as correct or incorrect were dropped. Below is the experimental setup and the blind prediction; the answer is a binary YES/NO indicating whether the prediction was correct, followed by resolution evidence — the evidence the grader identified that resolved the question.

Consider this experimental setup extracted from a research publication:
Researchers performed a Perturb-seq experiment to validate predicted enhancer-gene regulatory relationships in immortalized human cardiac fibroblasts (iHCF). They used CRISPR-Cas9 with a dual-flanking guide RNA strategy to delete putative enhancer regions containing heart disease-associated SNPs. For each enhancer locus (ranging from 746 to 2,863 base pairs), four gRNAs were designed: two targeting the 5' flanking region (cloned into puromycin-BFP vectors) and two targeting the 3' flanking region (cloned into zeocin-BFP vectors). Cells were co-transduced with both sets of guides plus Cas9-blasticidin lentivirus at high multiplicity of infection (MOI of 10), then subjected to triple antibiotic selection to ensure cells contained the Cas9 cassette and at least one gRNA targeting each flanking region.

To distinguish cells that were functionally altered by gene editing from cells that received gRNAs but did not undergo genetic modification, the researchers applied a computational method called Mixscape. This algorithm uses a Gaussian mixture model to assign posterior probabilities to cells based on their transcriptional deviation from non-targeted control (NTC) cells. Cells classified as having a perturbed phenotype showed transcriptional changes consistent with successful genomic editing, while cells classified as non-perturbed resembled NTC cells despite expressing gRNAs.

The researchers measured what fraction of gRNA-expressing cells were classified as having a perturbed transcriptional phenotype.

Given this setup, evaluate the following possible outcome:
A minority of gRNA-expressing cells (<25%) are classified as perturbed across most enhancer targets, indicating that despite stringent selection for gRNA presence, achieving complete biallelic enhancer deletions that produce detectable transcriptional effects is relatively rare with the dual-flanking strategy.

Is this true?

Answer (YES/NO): NO